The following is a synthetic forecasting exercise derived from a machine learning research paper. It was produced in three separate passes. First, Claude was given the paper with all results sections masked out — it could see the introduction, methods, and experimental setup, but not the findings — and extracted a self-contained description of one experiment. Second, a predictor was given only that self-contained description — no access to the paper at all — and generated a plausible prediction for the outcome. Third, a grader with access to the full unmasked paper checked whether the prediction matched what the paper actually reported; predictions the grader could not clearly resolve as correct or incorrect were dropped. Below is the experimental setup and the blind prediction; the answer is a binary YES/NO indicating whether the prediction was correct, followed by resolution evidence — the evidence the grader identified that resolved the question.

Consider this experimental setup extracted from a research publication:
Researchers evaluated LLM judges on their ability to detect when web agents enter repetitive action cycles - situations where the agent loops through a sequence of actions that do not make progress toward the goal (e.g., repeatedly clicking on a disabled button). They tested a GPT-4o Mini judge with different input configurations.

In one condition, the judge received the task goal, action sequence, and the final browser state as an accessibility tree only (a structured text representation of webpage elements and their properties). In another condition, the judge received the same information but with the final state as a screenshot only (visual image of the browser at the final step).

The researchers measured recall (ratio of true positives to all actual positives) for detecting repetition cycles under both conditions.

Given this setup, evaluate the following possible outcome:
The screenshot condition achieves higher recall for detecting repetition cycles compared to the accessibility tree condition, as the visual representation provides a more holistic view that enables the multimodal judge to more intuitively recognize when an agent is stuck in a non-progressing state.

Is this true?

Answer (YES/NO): NO